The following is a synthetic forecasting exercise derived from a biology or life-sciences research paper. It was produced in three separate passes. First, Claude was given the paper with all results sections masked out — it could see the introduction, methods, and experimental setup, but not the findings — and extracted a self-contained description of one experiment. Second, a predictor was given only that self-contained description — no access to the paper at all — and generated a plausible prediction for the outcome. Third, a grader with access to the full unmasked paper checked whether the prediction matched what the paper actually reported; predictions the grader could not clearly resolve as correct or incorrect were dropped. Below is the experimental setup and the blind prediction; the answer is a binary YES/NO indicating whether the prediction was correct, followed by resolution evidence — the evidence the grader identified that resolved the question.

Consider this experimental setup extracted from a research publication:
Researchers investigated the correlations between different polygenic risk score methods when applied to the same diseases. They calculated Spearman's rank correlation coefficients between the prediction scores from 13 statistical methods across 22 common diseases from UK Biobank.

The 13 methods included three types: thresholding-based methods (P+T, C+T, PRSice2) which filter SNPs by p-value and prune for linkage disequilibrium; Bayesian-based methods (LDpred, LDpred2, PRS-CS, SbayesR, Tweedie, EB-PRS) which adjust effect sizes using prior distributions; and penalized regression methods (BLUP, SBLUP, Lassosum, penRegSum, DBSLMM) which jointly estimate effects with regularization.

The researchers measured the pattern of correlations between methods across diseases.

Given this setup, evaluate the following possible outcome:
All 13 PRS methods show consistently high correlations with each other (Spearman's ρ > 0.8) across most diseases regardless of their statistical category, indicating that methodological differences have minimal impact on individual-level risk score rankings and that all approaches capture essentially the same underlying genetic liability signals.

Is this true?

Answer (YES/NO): NO